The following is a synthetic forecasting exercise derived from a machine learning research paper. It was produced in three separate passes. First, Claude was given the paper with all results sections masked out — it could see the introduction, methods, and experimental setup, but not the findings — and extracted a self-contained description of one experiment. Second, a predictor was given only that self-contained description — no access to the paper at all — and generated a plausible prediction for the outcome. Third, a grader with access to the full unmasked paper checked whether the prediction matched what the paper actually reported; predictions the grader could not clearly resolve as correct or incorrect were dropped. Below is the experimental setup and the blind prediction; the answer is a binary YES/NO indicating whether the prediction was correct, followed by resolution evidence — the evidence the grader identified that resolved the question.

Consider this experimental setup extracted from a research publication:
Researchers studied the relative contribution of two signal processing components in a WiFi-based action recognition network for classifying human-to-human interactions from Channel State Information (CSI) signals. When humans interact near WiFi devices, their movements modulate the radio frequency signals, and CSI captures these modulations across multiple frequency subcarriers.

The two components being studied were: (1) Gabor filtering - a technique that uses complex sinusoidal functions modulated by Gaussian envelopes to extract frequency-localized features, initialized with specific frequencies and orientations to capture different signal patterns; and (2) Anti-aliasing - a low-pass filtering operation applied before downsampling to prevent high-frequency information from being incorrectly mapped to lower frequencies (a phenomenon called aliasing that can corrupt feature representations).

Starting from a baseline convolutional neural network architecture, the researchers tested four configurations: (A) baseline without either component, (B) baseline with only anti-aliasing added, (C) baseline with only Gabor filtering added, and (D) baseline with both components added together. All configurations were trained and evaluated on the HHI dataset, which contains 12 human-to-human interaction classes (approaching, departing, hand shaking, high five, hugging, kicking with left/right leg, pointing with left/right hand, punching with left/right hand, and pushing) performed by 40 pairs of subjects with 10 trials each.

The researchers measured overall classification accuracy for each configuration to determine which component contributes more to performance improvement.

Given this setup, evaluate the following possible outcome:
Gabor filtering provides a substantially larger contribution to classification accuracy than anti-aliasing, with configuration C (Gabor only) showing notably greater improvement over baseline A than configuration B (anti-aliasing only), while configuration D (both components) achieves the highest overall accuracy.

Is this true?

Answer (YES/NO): NO